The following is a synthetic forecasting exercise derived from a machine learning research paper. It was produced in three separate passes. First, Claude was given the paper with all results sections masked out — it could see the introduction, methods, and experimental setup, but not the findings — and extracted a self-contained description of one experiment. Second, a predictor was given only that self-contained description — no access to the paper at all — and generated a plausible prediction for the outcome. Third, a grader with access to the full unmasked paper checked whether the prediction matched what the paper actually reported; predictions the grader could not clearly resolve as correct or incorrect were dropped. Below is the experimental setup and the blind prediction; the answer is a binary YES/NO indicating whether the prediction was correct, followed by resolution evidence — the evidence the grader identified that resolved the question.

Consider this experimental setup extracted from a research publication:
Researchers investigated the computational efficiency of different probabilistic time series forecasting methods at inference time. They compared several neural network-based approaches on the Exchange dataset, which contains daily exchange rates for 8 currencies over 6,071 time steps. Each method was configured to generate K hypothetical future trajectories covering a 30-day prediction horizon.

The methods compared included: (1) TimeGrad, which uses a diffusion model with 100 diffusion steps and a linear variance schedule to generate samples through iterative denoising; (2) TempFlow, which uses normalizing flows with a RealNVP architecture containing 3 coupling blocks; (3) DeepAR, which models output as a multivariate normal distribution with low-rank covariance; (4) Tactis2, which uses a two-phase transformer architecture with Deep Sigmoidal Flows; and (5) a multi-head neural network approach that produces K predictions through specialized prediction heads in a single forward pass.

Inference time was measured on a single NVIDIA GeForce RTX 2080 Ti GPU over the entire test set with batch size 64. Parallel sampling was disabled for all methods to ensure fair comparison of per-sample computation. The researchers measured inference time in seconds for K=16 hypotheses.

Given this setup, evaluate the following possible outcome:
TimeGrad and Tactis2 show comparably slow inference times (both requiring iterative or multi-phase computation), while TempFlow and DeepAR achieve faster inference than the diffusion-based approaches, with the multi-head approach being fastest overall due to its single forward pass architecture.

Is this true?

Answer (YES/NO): NO